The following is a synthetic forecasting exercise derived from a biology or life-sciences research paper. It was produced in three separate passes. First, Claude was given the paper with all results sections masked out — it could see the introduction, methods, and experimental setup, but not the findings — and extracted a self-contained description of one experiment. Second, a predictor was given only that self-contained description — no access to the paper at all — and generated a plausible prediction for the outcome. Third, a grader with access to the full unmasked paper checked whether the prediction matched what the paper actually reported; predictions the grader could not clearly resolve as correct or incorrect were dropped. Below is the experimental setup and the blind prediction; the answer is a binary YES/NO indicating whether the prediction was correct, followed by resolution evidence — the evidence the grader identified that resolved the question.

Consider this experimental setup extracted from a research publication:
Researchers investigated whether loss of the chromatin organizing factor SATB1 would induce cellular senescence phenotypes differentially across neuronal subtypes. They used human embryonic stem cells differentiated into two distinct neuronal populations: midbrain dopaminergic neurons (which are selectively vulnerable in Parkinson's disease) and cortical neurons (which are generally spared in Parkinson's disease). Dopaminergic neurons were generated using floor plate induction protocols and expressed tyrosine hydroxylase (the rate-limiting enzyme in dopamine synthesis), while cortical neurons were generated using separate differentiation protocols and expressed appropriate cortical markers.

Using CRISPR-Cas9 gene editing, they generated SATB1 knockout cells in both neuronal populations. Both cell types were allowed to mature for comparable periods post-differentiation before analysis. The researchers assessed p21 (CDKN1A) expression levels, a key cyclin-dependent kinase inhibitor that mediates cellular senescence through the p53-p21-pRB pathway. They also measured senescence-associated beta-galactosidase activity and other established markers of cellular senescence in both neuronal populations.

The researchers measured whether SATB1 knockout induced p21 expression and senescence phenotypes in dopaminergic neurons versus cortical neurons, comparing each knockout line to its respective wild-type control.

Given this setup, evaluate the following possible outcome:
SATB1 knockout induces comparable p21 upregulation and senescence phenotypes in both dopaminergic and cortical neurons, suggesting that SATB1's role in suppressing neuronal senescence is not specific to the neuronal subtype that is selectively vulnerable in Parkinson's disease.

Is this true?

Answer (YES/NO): NO